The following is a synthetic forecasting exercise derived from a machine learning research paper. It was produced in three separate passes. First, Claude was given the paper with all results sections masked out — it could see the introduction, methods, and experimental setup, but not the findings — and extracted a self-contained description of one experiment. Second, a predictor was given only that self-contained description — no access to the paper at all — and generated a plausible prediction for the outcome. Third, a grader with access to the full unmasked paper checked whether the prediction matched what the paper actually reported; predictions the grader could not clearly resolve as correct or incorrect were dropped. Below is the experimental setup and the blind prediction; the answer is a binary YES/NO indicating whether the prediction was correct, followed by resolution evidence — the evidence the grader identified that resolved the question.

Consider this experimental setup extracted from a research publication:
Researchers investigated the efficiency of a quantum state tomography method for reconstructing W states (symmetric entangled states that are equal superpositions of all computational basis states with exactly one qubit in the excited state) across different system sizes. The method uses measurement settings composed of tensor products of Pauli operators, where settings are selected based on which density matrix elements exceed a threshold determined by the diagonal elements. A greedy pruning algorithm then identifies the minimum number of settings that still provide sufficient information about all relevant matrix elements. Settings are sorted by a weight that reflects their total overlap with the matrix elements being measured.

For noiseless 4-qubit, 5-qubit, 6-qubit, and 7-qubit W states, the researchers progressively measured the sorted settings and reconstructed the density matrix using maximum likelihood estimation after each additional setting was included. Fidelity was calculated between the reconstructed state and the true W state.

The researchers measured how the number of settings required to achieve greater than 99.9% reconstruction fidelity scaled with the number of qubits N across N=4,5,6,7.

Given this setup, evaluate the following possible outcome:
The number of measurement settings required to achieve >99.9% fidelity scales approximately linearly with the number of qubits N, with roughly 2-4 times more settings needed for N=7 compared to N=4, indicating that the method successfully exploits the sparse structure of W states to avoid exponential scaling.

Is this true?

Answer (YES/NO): NO